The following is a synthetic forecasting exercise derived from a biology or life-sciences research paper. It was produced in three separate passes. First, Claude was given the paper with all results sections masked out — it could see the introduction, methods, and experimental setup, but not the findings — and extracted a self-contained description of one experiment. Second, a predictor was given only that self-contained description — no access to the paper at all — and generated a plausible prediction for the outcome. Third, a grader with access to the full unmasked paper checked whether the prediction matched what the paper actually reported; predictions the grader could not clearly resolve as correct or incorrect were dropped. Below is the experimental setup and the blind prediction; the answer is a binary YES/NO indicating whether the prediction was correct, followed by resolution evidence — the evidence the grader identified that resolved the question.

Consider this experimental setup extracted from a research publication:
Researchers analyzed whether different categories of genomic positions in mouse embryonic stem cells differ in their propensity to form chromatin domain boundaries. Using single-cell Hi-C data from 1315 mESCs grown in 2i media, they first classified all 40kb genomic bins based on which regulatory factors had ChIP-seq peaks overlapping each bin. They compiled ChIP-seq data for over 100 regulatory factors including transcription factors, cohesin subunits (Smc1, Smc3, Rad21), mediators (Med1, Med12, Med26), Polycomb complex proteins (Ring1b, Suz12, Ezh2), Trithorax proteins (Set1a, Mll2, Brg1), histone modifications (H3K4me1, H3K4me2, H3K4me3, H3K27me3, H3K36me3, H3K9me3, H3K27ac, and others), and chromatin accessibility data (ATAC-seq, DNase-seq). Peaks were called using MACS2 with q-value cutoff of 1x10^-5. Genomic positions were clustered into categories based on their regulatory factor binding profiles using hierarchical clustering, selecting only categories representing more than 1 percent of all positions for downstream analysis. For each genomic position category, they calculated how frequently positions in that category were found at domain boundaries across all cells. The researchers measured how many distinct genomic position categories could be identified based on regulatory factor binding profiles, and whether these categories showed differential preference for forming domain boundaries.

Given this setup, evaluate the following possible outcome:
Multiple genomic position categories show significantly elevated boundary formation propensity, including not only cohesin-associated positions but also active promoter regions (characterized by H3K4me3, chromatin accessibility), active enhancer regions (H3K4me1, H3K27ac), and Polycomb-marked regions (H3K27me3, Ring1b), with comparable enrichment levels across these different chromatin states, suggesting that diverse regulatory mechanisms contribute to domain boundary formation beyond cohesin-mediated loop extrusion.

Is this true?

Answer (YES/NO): NO